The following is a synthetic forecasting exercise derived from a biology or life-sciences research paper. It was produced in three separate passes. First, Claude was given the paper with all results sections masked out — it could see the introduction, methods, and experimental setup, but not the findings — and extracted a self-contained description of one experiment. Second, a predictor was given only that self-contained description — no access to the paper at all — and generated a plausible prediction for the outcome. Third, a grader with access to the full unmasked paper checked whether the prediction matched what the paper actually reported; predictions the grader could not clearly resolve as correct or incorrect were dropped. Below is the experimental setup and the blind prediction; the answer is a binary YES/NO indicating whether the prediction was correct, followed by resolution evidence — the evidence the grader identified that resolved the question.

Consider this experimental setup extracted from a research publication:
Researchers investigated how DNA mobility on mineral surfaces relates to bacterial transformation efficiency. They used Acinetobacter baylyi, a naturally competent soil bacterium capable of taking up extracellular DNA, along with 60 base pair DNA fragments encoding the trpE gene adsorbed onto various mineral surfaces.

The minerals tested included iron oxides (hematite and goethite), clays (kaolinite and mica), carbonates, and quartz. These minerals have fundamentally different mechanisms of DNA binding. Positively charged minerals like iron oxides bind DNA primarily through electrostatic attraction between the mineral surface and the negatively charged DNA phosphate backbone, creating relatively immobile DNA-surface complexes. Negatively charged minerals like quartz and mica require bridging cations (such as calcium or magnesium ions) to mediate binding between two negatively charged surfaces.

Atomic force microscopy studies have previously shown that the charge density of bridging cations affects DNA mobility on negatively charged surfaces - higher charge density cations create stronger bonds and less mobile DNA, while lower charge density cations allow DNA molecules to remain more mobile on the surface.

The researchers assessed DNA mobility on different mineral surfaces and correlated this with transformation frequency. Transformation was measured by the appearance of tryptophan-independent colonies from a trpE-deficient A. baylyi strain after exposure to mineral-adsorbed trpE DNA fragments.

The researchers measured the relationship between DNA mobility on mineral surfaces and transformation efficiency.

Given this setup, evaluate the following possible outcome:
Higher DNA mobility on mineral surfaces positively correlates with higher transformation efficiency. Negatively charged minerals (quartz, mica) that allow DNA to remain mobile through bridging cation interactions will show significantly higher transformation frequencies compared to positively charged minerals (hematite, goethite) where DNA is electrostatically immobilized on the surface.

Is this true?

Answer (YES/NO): YES